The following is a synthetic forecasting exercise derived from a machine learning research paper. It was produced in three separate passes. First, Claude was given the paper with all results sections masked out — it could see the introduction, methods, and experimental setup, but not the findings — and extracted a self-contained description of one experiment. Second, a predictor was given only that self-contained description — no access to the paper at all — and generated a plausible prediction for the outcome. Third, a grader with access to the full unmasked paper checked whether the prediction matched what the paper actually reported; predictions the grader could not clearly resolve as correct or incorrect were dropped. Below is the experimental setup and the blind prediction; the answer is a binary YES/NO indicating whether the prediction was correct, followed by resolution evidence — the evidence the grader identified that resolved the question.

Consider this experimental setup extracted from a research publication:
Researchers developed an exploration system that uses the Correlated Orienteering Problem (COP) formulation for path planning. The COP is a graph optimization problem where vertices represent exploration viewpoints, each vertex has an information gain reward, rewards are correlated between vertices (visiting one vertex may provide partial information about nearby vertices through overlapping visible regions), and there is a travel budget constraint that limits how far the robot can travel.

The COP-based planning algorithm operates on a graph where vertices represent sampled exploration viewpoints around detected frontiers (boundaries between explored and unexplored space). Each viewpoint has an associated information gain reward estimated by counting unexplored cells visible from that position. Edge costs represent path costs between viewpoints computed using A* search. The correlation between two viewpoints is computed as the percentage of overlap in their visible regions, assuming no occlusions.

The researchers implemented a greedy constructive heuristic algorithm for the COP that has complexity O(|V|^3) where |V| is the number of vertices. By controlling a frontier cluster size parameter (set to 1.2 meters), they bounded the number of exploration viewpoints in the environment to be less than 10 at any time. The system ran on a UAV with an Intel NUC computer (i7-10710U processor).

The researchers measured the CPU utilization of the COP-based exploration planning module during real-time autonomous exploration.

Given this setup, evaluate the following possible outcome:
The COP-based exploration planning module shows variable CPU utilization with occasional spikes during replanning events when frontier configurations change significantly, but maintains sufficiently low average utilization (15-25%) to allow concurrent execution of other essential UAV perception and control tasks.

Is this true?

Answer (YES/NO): NO